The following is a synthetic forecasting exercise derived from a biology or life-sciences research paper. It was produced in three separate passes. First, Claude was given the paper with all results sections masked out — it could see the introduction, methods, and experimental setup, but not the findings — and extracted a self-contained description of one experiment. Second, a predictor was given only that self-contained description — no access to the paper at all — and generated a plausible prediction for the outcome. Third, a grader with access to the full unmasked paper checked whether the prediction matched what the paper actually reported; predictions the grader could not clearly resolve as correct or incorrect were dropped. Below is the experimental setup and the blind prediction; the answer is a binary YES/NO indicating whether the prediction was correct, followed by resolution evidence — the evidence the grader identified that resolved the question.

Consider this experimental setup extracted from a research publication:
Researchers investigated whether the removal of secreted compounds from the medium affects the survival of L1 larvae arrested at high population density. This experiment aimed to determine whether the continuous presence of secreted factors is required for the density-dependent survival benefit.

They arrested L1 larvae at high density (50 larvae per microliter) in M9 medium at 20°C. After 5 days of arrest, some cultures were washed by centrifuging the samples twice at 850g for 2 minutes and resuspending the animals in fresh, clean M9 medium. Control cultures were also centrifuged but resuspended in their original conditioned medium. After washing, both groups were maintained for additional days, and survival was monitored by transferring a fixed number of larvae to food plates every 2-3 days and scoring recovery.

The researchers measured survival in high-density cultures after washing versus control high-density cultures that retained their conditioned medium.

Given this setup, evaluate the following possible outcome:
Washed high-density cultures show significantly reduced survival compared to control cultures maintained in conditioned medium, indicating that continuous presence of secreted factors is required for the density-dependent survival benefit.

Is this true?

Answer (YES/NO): NO